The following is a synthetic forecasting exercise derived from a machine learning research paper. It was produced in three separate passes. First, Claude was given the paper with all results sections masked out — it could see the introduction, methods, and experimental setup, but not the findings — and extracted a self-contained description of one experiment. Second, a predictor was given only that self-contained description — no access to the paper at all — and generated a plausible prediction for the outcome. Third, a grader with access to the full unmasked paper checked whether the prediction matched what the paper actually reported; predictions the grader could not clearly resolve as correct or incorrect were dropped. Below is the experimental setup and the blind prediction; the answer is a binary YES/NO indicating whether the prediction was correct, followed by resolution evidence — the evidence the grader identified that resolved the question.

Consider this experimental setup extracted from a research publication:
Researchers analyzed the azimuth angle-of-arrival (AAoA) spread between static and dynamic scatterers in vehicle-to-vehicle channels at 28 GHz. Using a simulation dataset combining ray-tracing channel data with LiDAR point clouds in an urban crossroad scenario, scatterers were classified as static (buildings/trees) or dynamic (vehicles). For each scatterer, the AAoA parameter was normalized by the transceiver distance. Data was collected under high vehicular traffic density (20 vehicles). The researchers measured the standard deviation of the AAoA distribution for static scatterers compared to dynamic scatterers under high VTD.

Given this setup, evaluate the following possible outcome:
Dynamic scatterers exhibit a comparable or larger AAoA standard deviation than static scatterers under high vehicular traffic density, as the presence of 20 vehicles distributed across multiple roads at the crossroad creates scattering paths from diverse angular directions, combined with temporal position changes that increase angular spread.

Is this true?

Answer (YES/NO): YES